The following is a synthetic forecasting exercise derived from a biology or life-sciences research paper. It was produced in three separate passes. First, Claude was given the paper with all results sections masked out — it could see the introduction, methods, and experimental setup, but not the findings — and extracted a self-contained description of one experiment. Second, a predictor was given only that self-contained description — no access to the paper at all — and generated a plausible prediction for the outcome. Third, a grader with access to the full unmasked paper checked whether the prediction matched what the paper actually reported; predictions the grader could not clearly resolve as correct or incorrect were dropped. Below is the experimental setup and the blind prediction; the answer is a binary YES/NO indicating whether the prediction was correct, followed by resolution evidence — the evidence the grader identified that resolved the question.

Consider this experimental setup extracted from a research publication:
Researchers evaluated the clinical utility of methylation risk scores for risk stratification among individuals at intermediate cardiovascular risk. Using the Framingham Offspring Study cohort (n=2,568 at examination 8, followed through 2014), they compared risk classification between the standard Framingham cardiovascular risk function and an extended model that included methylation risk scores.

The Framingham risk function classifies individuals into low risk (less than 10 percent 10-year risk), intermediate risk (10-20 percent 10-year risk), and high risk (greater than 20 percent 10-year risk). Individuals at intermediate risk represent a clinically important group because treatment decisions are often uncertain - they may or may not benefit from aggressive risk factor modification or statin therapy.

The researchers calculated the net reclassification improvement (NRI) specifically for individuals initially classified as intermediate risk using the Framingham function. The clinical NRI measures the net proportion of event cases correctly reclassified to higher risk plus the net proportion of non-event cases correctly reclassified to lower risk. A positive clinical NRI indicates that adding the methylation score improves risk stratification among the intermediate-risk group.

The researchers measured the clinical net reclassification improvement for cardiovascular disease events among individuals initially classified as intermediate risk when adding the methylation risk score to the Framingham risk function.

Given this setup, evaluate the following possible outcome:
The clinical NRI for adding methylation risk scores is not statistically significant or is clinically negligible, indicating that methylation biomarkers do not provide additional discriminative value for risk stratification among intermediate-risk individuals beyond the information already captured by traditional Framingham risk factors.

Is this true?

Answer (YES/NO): YES